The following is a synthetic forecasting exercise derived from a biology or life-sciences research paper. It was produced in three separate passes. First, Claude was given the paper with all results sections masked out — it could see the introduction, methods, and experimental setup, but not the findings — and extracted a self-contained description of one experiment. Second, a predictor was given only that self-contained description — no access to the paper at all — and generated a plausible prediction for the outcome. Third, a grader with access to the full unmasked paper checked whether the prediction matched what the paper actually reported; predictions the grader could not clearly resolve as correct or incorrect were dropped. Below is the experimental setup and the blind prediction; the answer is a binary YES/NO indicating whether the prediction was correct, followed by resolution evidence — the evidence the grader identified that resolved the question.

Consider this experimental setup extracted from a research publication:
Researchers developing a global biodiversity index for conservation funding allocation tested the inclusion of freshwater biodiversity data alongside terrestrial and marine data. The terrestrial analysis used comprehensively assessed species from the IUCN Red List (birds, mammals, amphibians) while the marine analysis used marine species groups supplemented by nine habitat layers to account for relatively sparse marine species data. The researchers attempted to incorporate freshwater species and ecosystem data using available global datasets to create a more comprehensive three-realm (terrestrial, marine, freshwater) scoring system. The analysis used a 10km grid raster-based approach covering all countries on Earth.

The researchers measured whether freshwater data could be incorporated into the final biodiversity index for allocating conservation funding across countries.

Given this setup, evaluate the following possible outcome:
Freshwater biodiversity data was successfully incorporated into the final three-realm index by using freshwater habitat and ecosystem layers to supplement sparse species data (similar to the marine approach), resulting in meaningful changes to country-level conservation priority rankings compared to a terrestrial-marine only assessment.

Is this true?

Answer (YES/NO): NO